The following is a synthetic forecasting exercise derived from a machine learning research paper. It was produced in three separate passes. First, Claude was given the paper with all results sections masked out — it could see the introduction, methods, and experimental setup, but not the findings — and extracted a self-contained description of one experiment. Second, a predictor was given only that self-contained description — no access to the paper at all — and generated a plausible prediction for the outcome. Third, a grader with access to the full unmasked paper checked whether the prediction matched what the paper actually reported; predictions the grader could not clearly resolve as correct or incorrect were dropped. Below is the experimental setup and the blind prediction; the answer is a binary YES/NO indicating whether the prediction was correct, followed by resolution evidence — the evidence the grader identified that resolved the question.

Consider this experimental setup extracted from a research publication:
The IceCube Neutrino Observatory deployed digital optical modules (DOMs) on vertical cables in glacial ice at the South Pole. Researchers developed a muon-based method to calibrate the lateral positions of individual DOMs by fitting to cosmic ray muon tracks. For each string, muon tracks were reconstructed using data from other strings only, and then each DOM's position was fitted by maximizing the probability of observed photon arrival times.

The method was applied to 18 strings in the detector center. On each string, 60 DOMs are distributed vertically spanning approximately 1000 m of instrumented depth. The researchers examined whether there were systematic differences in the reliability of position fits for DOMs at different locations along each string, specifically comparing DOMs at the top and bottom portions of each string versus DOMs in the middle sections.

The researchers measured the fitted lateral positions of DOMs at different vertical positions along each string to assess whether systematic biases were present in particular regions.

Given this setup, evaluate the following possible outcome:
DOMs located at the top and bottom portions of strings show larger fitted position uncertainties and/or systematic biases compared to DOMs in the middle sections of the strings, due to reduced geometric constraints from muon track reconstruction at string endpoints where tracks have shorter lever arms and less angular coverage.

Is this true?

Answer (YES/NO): YES